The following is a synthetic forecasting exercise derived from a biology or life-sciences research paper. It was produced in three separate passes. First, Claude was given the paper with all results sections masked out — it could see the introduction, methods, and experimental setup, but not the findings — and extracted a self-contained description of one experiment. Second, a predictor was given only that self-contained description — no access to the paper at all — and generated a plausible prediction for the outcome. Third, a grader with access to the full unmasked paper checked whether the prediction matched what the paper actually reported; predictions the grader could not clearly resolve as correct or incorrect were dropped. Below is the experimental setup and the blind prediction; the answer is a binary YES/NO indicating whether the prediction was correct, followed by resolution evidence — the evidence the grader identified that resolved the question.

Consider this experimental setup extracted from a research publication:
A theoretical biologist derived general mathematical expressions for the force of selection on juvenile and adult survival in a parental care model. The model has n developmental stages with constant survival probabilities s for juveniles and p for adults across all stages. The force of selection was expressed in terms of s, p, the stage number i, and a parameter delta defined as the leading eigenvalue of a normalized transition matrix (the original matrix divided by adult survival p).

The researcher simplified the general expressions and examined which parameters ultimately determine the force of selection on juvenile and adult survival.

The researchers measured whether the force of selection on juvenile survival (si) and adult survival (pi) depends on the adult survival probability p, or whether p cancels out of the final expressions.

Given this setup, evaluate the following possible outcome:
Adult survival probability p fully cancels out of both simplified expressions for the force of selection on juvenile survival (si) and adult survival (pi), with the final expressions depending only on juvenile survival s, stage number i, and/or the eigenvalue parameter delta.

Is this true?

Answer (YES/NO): YES